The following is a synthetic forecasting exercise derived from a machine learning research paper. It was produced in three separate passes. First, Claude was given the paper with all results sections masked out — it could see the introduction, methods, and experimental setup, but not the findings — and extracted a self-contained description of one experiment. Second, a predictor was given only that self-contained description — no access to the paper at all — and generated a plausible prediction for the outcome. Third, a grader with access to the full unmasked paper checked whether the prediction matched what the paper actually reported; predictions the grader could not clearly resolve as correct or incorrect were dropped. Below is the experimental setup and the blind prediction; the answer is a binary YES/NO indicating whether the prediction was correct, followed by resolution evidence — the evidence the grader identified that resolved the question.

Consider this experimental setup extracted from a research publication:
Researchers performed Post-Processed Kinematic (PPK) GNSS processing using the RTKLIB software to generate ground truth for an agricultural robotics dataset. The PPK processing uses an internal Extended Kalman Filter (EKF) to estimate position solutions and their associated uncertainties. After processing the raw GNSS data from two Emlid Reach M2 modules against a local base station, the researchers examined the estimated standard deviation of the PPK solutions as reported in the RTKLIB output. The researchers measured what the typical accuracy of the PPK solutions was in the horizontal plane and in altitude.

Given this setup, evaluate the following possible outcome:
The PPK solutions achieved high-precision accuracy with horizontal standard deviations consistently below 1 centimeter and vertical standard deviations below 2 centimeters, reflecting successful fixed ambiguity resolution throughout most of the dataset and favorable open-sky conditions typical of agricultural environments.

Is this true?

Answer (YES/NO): YES